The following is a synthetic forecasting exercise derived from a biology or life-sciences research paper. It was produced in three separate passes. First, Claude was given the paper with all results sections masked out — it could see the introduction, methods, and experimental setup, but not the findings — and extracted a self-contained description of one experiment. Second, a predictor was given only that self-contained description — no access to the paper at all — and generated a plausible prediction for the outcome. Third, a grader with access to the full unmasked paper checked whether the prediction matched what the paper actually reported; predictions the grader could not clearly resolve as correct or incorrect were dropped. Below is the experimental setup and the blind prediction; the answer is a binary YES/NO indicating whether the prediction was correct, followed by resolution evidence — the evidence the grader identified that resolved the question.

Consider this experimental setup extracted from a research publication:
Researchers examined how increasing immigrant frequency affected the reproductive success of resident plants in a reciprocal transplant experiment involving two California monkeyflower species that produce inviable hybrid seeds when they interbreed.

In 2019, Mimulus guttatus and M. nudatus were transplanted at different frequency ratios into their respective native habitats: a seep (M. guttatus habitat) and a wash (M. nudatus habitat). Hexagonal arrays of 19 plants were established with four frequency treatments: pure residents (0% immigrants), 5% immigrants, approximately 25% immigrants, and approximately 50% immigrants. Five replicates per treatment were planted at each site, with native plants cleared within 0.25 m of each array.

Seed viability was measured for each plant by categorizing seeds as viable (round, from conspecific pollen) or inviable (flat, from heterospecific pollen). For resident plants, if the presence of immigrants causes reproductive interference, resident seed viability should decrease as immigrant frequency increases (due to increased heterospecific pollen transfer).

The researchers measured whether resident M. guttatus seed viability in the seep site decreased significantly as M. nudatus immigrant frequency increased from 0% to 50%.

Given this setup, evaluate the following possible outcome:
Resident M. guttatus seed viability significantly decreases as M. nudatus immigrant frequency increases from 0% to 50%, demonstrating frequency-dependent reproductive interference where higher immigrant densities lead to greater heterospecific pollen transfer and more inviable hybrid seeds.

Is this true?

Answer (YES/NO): YES